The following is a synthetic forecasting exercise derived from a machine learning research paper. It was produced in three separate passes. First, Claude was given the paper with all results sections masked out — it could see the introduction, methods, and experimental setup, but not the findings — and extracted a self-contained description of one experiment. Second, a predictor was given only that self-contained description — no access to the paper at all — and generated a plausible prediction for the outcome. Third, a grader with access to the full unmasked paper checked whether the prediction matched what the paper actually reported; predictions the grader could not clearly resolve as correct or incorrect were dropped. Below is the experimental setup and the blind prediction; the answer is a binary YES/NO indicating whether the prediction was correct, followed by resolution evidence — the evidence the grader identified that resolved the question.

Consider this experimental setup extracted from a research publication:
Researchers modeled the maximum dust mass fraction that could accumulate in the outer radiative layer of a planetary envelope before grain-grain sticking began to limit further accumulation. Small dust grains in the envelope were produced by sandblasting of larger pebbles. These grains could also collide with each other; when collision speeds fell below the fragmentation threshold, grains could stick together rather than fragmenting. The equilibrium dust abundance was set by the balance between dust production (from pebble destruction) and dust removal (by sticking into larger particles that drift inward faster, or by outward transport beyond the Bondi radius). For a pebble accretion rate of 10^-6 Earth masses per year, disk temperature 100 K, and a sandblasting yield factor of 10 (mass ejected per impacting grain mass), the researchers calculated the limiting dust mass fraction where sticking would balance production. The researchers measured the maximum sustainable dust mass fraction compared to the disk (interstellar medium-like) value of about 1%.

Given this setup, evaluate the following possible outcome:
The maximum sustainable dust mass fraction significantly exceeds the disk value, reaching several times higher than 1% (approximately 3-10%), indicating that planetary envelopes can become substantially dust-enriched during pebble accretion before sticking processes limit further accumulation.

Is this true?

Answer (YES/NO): NO